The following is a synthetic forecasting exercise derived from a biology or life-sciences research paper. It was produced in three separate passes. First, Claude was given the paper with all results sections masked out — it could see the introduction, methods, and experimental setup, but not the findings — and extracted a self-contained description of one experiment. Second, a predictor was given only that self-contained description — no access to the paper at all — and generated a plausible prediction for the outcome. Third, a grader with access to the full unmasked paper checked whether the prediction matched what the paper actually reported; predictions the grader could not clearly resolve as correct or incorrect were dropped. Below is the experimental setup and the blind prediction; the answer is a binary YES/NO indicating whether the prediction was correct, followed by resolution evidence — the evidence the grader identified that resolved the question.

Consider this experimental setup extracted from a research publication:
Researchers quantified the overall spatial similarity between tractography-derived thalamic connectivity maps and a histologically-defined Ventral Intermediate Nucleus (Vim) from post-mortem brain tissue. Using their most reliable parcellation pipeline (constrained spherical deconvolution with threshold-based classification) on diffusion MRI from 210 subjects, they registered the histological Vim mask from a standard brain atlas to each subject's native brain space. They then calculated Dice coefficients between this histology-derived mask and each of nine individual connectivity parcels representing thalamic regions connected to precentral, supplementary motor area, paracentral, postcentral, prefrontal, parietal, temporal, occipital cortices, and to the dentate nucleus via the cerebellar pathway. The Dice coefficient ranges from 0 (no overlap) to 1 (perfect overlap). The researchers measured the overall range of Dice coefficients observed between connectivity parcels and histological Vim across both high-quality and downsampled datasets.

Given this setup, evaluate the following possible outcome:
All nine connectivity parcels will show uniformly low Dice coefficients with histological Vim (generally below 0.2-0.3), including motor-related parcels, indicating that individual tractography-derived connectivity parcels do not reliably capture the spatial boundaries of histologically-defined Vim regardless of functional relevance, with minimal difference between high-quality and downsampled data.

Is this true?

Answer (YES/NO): NO